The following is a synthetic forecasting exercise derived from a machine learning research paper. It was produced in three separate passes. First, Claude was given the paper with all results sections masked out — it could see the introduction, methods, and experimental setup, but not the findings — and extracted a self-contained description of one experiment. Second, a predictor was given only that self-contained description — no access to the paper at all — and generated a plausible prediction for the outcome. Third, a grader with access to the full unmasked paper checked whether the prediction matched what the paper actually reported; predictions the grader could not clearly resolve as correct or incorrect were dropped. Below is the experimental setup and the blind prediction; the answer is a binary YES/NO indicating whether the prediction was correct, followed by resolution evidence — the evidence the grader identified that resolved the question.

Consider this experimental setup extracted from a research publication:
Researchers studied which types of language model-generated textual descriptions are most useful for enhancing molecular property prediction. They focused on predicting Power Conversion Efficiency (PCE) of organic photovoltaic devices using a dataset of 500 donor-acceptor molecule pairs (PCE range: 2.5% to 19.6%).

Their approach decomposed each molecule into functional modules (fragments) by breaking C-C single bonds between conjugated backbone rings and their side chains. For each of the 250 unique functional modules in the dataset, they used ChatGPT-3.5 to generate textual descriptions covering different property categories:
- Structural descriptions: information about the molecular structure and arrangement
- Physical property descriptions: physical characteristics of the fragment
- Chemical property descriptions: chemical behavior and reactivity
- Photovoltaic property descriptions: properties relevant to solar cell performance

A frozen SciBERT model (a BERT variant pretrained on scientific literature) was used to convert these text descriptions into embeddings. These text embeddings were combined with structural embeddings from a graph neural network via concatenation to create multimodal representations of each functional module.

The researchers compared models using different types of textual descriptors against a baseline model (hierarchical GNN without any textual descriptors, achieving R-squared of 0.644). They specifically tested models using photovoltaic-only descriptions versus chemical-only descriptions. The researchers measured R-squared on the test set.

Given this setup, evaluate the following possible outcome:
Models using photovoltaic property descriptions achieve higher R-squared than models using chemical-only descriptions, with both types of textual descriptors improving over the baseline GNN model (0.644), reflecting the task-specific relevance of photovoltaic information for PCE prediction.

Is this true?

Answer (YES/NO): NO